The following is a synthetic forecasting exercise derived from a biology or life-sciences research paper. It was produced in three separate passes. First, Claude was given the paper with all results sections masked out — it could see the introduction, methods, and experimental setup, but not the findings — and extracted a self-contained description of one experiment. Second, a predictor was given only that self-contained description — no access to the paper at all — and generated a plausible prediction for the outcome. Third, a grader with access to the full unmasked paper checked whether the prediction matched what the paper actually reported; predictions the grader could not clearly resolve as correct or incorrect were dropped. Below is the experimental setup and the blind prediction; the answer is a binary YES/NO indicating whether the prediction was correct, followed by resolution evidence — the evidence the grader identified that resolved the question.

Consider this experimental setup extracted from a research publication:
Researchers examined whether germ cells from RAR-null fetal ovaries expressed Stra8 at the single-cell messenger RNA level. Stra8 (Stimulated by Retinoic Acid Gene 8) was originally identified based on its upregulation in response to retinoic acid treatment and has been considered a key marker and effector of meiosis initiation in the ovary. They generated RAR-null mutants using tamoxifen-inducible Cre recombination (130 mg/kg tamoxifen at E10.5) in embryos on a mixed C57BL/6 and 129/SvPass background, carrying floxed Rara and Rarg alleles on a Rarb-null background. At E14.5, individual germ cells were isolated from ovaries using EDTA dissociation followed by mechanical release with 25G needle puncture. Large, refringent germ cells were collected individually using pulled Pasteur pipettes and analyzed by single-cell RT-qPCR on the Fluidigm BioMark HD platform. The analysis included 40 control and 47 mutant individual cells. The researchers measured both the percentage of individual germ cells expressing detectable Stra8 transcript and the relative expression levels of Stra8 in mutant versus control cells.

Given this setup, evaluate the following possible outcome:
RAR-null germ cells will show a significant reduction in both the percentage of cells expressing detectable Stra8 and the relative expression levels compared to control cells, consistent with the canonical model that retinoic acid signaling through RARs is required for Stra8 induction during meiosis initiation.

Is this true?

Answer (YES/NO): NO